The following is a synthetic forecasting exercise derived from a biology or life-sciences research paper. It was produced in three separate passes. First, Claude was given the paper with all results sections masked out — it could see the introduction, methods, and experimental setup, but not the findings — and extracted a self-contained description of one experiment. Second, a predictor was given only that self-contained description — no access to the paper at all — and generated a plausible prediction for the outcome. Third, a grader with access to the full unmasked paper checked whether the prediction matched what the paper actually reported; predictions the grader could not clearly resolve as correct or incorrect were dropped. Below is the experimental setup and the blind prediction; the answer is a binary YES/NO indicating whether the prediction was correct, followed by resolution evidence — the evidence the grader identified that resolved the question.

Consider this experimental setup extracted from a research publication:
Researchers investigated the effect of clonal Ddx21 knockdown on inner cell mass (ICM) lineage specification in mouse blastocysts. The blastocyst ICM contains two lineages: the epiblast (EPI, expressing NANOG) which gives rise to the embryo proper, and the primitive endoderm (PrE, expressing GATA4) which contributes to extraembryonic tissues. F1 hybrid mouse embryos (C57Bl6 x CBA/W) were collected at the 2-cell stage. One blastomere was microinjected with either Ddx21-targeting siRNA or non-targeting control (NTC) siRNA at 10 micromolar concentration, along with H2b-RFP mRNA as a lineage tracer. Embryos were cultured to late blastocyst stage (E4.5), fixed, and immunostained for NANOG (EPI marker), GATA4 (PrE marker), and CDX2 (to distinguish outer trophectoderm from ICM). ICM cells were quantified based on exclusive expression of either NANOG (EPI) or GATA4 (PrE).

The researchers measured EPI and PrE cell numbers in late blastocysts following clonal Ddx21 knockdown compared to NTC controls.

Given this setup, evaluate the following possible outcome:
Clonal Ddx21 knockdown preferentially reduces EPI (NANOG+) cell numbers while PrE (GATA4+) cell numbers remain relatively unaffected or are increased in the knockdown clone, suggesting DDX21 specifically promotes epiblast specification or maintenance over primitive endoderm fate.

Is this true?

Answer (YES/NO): NO